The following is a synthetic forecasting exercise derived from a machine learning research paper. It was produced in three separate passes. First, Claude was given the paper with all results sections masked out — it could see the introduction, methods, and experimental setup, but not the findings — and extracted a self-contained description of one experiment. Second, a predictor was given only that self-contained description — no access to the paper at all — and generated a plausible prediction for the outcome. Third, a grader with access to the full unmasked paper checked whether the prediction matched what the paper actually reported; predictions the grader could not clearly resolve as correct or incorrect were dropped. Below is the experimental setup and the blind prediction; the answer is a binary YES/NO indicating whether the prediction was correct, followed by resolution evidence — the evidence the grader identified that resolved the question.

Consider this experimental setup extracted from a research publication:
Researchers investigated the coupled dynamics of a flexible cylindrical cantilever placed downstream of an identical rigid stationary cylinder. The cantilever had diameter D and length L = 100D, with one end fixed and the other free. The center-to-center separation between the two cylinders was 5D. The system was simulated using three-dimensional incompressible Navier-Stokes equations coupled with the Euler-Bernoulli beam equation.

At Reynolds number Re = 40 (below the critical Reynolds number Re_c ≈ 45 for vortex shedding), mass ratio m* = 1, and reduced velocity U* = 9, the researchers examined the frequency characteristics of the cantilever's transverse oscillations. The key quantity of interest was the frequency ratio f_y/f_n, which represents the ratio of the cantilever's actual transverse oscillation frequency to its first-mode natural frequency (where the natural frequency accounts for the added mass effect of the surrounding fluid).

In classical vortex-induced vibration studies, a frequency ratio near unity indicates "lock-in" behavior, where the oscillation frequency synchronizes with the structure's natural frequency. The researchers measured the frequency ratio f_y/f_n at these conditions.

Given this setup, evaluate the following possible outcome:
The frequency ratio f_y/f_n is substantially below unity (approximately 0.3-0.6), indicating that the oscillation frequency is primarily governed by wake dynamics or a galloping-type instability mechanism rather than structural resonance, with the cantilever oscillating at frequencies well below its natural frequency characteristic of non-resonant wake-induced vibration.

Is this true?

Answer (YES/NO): NO